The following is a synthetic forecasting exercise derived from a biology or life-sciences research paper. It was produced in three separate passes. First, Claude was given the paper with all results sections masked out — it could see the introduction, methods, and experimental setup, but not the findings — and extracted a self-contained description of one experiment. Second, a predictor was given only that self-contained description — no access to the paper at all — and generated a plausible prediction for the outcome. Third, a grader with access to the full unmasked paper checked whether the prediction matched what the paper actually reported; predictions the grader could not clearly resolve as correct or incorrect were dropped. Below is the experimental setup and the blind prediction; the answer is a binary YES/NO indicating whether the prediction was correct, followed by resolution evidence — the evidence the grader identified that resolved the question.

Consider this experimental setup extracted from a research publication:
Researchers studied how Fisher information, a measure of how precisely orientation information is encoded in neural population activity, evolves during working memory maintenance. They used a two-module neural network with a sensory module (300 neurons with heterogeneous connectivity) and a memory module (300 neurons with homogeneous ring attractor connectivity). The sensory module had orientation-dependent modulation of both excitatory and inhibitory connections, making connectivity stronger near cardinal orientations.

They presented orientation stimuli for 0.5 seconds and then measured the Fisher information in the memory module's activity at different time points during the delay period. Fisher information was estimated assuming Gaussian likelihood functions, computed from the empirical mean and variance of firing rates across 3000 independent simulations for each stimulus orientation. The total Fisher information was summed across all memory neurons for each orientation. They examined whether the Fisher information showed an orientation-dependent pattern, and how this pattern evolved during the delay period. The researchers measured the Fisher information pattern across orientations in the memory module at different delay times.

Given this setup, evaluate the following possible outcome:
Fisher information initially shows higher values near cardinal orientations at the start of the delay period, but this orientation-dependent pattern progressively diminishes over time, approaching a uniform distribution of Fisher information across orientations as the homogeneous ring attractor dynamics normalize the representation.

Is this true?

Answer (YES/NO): NO